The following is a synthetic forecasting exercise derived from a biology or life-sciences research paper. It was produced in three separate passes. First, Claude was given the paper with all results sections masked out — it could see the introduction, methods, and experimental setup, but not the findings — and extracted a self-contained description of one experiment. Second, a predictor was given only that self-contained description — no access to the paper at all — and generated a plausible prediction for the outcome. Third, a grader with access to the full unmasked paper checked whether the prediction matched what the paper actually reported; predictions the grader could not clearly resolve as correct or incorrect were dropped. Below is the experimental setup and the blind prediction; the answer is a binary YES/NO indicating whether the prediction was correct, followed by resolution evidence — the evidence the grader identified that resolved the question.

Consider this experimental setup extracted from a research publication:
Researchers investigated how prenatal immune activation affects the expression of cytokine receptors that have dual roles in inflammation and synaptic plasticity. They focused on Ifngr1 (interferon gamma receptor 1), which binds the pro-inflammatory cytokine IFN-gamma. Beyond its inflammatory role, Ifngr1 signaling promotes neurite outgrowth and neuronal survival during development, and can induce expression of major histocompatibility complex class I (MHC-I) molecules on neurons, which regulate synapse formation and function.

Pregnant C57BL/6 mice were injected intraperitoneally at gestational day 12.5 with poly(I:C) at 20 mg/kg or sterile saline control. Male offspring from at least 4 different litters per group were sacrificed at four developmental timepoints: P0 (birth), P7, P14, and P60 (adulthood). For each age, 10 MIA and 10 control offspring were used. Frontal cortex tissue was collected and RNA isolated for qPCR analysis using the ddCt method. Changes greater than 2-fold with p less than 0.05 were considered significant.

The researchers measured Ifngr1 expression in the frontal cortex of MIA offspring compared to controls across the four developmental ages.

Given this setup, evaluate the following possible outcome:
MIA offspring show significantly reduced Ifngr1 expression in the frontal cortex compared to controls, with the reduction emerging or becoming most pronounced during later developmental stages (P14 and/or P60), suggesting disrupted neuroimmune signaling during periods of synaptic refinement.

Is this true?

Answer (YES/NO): NO